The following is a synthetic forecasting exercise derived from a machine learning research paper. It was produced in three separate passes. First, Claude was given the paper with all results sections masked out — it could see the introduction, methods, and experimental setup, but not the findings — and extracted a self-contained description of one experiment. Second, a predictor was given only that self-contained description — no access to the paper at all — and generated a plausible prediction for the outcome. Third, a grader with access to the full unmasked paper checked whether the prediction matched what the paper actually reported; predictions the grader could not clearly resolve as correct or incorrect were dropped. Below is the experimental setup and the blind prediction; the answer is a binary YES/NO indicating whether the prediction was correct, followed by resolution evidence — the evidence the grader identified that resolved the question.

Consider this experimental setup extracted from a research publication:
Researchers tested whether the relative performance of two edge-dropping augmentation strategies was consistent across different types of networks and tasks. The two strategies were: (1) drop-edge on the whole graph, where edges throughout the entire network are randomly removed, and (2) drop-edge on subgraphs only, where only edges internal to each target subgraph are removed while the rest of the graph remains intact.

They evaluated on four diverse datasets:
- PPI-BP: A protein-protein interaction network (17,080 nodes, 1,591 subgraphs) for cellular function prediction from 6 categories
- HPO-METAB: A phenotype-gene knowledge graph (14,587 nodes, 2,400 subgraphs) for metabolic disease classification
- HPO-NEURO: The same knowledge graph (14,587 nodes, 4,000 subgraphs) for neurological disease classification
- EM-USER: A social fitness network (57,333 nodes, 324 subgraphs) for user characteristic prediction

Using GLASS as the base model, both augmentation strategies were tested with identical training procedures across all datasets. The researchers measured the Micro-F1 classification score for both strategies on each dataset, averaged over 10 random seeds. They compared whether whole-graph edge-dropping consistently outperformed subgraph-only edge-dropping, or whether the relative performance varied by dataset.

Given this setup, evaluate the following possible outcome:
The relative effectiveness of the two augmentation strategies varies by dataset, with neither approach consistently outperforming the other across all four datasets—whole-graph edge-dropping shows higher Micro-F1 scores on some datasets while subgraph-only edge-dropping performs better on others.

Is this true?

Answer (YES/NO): NO